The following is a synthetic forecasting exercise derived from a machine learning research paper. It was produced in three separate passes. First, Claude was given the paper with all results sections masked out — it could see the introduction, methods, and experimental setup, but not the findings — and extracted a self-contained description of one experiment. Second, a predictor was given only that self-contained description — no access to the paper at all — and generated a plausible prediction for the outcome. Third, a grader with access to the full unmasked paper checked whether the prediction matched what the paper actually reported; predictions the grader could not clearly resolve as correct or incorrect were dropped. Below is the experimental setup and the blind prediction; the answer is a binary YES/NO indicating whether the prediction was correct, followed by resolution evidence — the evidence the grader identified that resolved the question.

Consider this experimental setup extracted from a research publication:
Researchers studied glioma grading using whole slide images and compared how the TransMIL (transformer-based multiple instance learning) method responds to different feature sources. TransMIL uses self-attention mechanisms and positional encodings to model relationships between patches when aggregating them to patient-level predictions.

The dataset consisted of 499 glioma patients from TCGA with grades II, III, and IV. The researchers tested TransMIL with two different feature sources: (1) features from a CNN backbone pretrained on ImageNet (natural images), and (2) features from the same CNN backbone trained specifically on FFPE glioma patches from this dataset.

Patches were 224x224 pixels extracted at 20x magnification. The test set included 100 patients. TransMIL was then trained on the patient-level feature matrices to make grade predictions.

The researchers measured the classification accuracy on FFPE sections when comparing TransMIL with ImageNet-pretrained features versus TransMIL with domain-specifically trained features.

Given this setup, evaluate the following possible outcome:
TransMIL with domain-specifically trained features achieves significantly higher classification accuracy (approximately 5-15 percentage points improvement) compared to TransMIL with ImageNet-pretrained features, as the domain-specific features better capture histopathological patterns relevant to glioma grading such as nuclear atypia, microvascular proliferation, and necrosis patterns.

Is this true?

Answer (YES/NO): NO